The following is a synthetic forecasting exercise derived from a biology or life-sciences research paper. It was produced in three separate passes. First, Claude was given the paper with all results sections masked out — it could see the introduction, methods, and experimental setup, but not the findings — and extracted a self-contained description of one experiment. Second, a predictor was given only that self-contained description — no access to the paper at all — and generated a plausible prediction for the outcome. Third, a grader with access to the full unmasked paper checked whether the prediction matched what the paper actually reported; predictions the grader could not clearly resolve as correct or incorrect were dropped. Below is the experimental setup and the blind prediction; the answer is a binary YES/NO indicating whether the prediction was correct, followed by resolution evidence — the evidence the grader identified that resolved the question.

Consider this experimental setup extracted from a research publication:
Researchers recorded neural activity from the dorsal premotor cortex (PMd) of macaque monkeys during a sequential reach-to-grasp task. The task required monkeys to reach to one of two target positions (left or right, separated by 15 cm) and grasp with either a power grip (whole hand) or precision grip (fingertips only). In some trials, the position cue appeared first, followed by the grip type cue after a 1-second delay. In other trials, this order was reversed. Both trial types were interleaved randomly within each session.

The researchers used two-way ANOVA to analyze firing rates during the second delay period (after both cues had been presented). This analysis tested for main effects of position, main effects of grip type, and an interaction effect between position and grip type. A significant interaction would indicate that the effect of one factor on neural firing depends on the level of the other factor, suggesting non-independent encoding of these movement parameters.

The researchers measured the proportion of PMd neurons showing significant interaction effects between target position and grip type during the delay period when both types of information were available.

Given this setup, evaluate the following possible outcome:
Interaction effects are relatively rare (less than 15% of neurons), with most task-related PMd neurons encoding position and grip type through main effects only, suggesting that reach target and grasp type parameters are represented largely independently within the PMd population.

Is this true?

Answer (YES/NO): NO